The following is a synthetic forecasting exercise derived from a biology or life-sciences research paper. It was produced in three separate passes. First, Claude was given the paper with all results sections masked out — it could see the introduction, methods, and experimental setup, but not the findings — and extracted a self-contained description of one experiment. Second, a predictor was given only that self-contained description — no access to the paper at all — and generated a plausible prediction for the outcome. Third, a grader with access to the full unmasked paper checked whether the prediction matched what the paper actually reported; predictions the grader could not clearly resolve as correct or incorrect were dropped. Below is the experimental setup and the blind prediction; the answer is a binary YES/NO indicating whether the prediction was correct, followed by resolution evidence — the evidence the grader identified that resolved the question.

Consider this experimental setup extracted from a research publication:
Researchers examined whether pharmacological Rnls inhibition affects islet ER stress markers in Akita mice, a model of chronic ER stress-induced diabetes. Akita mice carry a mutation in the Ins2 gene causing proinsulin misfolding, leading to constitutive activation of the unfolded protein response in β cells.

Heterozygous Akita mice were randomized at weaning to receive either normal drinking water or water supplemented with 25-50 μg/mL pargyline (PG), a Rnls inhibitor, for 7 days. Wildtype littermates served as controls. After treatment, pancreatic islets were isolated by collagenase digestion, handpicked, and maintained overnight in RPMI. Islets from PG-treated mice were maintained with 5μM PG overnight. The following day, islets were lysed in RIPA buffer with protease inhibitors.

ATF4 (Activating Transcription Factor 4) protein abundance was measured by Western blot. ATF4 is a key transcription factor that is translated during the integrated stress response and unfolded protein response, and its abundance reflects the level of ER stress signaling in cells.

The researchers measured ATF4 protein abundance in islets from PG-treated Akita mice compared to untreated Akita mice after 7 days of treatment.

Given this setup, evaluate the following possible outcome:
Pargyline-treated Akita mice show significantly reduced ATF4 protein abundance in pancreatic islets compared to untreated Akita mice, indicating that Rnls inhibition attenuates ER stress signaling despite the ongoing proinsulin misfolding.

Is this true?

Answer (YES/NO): NO